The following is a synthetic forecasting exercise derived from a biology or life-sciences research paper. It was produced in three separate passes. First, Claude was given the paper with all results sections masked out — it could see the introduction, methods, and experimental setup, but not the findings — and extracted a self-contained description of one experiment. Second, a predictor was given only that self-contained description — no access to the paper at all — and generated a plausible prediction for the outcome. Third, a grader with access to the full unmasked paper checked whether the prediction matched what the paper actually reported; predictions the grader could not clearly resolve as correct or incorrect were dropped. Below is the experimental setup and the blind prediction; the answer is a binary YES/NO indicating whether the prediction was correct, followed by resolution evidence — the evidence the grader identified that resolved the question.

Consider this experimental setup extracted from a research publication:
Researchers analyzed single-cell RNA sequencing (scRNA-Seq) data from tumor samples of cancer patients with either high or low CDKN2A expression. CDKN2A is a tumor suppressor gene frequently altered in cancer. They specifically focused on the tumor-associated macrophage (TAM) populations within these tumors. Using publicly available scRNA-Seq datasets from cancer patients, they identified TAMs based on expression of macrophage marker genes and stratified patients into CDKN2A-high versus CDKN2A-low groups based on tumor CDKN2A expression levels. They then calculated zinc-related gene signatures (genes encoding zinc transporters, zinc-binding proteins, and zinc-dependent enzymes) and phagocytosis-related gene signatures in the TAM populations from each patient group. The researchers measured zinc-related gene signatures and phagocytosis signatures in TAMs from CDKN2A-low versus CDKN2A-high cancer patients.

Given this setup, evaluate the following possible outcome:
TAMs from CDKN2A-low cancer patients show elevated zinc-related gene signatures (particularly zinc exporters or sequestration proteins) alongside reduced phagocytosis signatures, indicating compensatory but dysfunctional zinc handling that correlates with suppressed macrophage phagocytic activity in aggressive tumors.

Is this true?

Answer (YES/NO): NO